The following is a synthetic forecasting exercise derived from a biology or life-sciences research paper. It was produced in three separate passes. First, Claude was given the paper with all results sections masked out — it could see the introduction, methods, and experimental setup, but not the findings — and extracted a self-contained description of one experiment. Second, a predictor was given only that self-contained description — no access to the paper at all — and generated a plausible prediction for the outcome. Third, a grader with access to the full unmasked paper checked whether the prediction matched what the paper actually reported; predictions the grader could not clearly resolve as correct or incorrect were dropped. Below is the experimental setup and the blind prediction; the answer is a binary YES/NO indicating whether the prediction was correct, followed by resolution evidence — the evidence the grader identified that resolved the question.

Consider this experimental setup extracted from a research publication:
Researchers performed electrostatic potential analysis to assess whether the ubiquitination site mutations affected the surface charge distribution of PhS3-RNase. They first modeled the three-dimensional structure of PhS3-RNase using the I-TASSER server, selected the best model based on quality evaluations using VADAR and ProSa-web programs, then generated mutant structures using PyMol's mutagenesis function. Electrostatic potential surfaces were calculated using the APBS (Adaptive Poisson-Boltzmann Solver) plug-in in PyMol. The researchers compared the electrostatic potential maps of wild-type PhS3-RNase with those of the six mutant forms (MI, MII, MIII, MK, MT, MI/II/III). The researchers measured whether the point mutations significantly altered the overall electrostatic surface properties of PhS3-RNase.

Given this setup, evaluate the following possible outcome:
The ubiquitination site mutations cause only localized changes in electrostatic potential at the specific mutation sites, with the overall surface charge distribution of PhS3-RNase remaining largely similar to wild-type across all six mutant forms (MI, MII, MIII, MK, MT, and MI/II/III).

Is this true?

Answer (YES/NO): YES